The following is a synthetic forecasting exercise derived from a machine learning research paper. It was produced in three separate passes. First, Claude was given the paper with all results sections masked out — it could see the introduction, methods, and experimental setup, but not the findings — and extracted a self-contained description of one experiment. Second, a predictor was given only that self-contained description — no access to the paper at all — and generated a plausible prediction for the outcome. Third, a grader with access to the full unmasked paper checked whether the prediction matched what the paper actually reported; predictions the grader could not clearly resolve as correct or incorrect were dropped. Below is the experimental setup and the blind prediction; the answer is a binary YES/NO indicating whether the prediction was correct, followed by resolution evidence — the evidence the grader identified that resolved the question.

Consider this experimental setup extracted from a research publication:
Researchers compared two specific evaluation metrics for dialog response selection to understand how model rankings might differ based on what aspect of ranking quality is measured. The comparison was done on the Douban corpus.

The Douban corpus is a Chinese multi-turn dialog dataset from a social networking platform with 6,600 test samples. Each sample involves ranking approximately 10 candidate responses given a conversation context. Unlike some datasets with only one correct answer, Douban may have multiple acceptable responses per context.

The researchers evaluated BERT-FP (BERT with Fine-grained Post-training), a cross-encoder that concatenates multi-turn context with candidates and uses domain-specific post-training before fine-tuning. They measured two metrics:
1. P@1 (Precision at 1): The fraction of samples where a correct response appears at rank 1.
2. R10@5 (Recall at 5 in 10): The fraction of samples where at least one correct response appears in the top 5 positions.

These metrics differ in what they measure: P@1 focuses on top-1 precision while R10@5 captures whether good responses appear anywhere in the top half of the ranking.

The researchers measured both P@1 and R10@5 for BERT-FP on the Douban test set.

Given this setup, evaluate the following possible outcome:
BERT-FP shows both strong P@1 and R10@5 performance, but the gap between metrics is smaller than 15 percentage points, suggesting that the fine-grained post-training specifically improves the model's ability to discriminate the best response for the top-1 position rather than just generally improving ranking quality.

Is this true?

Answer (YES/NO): NO